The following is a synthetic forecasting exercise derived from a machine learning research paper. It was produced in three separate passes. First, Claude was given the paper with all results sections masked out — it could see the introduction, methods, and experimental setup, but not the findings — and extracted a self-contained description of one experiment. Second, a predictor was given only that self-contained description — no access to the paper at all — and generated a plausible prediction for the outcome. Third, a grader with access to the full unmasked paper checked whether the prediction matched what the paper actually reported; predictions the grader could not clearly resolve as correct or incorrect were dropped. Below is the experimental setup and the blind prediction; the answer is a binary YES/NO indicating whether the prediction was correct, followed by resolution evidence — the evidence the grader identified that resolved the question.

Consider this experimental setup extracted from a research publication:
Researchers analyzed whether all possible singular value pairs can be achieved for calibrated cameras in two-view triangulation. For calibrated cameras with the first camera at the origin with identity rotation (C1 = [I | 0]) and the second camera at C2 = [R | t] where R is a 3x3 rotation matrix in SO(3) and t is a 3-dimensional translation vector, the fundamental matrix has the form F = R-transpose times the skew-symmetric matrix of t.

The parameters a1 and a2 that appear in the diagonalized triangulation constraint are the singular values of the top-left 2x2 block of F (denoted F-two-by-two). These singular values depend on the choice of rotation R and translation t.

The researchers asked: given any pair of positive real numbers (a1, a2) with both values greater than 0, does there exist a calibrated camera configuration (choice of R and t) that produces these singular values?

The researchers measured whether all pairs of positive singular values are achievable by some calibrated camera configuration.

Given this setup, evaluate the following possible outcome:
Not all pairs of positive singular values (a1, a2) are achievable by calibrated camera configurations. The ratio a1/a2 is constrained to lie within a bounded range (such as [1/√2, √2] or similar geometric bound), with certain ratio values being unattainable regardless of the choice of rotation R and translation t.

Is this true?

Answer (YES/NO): NO